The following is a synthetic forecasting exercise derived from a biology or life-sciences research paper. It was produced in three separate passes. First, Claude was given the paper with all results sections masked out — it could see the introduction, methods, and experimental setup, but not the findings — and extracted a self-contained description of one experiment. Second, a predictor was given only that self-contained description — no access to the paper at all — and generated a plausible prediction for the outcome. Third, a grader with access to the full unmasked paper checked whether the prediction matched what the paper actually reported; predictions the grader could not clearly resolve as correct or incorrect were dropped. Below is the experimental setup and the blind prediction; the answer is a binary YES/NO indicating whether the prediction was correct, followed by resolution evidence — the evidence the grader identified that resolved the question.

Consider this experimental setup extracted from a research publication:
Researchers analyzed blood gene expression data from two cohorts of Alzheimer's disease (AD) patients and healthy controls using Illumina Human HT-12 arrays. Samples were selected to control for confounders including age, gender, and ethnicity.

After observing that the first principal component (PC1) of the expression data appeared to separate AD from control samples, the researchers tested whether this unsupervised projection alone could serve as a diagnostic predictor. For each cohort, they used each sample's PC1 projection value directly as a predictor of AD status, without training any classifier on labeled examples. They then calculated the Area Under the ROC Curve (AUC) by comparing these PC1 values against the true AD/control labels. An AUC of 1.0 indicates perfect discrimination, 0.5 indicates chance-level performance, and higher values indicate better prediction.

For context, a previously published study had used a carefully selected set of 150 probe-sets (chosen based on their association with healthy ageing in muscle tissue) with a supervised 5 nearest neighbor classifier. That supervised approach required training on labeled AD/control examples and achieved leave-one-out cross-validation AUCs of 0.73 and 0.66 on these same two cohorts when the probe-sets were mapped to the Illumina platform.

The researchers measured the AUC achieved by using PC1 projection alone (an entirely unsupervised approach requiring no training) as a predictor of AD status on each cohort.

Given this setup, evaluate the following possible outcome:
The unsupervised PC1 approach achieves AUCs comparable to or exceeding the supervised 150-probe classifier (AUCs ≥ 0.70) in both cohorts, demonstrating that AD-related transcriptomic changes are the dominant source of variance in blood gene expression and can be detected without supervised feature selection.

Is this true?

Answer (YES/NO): NO